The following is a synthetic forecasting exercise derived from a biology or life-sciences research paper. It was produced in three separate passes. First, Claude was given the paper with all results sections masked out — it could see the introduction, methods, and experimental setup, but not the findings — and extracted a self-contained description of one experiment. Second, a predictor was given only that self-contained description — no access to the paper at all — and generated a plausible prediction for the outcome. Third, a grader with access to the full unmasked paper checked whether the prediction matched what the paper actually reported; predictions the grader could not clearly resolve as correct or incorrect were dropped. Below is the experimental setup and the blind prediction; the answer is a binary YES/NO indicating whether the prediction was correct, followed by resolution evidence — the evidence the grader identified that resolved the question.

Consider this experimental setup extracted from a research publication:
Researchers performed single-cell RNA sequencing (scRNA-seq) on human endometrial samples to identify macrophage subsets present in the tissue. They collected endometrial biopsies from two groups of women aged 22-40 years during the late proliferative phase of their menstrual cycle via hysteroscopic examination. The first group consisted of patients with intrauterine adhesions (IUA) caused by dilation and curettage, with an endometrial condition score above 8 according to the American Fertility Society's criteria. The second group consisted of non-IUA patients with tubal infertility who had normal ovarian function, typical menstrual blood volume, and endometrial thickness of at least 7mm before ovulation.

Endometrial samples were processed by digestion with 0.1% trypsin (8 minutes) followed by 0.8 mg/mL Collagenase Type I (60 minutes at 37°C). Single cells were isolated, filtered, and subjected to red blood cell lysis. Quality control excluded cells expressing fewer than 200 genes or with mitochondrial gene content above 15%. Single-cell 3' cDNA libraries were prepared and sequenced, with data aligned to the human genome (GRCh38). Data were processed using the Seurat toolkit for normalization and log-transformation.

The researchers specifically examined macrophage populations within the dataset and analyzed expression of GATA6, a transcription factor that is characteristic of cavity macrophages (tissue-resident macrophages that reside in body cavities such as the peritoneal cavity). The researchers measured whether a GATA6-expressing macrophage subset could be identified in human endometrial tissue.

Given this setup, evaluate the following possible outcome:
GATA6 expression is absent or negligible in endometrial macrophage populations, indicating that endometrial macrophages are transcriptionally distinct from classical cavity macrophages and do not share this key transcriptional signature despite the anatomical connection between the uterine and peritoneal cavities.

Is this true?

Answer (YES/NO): NO